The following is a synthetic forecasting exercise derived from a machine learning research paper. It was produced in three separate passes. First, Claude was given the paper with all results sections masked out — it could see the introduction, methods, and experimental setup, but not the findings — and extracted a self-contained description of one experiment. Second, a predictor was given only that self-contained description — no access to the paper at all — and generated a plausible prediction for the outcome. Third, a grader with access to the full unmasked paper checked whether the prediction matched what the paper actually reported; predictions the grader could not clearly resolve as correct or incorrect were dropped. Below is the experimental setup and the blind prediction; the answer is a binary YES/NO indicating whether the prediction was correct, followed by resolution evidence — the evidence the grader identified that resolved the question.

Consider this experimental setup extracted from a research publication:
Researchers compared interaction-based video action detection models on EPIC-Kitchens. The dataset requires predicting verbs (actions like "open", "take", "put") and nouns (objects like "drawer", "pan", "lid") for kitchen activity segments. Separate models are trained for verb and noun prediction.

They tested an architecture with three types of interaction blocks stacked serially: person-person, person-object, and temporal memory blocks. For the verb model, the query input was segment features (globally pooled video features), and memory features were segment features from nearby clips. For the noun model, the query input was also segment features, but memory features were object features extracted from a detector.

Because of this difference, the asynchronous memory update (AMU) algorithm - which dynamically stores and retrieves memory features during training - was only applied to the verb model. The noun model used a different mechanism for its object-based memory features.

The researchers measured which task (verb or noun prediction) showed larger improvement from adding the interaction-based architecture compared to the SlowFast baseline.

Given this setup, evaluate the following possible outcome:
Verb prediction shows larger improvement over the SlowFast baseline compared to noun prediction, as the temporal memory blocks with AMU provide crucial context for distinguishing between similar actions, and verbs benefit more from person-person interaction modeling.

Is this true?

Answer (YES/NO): NO